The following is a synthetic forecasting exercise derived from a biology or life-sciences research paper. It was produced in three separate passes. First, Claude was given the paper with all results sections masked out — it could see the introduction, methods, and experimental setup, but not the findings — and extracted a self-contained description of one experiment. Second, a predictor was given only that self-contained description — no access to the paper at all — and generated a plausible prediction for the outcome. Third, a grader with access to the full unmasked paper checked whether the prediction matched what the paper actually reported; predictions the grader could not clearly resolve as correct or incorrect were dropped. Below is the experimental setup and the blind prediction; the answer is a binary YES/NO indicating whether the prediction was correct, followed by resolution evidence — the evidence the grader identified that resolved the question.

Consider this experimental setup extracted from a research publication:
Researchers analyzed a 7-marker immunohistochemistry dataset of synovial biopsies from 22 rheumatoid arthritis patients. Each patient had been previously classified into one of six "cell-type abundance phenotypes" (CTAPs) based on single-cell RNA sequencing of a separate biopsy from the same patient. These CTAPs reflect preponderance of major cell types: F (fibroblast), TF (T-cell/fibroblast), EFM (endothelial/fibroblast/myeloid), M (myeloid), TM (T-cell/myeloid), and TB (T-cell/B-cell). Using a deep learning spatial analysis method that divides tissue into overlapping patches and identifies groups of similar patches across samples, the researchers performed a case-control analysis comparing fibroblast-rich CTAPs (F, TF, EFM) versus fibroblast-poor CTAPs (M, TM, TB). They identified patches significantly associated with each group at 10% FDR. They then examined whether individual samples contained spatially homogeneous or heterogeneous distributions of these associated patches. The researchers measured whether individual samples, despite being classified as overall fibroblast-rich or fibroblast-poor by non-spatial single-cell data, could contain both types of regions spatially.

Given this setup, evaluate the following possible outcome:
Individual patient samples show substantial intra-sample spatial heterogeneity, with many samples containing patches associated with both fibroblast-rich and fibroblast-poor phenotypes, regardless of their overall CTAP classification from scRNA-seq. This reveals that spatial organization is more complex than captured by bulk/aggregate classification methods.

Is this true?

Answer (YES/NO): YES